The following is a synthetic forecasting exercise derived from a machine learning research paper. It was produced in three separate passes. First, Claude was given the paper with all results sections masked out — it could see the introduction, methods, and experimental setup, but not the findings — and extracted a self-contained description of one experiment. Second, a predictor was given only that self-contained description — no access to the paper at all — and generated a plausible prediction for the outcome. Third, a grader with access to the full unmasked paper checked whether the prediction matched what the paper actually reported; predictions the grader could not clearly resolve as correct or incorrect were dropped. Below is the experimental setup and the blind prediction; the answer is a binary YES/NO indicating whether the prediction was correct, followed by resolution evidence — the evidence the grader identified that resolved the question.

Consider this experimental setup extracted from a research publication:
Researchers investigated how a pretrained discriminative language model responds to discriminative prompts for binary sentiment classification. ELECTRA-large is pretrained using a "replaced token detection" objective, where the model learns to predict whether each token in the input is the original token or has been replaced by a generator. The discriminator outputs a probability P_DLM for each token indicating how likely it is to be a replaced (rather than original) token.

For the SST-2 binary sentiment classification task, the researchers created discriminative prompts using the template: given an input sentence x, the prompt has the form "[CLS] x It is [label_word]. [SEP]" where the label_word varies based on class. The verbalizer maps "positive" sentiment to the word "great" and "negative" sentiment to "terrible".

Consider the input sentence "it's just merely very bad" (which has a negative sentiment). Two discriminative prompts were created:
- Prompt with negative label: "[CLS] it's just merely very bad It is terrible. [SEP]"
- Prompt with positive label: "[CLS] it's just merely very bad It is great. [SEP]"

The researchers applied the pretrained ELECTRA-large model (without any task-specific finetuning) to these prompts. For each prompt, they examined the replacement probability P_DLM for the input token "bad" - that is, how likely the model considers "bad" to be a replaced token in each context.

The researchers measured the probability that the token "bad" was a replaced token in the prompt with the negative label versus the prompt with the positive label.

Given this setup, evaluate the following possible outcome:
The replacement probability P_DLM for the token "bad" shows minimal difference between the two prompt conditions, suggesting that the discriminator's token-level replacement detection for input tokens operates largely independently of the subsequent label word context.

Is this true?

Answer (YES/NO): NO